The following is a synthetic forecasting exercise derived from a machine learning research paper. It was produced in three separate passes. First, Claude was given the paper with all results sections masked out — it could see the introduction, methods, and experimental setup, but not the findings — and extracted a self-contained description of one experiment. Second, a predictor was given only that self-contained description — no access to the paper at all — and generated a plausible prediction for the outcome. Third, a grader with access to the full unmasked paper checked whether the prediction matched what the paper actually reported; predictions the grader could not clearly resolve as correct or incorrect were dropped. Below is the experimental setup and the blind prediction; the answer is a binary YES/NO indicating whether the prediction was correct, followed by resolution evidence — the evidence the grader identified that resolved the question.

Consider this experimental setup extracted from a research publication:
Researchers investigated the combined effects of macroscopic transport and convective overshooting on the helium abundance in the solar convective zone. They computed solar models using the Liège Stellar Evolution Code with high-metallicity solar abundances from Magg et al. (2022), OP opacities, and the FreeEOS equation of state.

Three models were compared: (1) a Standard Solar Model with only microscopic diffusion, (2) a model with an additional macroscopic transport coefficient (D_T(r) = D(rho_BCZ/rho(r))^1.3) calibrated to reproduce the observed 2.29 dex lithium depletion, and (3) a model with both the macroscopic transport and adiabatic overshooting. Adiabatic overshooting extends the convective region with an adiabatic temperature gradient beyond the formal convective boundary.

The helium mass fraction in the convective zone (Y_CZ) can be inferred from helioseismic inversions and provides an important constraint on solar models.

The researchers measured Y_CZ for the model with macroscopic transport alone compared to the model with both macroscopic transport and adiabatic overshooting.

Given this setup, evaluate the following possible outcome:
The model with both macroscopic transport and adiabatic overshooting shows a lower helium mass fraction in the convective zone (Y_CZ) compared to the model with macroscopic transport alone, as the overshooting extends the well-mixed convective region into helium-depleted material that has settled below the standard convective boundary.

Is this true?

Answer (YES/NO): YES